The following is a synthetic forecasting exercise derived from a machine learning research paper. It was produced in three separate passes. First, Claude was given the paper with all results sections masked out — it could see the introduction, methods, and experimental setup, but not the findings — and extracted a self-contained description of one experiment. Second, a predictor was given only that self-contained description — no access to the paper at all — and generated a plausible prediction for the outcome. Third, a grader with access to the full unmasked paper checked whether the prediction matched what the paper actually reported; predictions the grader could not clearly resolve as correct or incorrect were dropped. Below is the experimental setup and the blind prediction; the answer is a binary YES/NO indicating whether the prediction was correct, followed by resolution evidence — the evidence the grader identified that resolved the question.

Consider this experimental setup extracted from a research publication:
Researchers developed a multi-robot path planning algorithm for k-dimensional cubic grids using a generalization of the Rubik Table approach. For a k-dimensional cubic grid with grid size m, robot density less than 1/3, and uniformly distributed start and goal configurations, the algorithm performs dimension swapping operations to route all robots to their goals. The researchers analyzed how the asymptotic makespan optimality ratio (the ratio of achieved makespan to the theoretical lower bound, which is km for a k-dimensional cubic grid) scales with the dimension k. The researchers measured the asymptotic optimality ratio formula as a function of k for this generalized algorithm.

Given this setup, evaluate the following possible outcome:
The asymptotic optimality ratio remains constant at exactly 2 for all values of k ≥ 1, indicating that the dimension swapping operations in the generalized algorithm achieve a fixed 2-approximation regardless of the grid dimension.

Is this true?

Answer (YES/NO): NO